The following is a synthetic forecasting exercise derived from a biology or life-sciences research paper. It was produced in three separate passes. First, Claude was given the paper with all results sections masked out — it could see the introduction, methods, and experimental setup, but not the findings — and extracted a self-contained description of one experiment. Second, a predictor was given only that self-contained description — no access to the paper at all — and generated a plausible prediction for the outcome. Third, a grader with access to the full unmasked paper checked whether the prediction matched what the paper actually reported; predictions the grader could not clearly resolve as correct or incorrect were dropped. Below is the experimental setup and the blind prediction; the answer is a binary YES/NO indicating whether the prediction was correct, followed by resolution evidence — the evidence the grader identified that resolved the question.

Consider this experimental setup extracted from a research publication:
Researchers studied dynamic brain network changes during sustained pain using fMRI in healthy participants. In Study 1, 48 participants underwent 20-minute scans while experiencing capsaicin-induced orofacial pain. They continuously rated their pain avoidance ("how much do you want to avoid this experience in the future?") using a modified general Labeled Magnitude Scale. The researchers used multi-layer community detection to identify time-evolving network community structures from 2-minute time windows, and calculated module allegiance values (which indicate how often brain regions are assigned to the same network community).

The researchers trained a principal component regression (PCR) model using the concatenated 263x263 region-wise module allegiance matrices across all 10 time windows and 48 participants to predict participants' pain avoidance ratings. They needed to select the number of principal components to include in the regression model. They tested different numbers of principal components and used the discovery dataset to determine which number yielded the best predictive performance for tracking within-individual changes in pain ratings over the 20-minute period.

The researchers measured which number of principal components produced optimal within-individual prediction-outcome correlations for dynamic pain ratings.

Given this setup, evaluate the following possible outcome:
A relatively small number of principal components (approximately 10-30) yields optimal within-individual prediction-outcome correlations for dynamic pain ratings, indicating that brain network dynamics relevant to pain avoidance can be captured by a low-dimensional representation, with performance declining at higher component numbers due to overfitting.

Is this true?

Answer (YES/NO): YES